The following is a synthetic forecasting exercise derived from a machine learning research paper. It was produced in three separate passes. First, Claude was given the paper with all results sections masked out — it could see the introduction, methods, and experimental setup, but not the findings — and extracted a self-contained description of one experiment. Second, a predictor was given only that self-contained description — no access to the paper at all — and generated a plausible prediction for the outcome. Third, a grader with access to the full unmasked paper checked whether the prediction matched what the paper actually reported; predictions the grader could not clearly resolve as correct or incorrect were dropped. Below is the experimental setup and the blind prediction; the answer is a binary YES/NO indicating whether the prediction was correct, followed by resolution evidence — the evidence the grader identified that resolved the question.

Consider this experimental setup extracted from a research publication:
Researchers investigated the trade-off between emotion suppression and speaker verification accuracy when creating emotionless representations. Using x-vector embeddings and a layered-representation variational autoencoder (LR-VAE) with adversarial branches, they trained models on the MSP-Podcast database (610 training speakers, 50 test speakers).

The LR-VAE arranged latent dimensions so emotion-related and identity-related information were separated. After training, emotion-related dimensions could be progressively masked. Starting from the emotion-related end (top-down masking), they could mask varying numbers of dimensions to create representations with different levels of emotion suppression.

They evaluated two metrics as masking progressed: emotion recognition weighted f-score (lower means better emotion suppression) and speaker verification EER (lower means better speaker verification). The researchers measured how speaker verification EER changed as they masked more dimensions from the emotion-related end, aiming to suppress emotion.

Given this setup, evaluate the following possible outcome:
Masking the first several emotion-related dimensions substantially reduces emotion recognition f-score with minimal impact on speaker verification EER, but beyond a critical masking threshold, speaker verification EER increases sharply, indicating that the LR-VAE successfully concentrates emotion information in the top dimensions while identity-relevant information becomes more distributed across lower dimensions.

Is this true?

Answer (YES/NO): NO